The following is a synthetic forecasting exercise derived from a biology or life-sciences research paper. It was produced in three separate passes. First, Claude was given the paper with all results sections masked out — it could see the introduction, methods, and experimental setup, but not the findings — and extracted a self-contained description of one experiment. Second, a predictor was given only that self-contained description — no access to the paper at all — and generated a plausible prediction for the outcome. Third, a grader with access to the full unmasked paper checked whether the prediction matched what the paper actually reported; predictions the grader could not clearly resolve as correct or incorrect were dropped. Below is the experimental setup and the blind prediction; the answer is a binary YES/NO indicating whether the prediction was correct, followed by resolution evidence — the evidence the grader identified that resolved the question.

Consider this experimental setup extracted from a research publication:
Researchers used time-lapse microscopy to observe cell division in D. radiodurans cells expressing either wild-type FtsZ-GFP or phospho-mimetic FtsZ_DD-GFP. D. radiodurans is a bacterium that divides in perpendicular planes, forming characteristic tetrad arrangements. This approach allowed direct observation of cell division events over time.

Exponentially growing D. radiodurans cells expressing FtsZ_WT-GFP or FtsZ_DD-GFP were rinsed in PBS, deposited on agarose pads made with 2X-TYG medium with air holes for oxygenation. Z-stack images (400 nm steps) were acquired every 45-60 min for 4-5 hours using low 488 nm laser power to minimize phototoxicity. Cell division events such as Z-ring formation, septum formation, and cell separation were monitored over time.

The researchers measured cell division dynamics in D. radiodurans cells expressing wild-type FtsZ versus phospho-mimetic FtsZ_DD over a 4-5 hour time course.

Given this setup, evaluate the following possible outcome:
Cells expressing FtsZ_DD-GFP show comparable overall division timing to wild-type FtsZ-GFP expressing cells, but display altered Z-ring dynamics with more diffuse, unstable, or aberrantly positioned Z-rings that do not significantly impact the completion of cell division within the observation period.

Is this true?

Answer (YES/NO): NO